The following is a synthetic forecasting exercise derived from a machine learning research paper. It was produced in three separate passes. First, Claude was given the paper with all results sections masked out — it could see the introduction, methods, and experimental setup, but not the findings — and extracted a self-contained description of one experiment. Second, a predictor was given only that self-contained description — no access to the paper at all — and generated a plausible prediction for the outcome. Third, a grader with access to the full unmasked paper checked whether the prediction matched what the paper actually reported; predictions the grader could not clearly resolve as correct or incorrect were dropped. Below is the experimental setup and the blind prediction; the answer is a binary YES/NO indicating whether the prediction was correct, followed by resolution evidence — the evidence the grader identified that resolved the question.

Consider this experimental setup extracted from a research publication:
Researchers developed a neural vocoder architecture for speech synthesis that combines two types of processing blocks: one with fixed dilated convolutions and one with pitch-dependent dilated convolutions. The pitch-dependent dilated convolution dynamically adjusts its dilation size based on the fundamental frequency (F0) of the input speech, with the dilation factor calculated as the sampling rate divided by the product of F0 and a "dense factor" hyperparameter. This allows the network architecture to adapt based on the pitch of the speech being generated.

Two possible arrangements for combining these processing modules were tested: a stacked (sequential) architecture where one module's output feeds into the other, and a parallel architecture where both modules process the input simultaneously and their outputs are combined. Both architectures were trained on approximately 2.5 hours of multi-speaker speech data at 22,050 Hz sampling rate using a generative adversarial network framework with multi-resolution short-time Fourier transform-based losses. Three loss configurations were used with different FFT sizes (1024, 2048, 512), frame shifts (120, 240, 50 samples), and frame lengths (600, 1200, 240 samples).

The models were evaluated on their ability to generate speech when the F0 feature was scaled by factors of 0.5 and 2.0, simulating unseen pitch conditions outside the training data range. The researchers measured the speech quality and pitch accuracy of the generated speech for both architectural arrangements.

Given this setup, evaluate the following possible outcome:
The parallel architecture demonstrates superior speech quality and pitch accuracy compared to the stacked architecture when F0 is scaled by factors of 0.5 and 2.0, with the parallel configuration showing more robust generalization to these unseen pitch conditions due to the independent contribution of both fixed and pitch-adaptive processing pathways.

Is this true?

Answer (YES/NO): NO